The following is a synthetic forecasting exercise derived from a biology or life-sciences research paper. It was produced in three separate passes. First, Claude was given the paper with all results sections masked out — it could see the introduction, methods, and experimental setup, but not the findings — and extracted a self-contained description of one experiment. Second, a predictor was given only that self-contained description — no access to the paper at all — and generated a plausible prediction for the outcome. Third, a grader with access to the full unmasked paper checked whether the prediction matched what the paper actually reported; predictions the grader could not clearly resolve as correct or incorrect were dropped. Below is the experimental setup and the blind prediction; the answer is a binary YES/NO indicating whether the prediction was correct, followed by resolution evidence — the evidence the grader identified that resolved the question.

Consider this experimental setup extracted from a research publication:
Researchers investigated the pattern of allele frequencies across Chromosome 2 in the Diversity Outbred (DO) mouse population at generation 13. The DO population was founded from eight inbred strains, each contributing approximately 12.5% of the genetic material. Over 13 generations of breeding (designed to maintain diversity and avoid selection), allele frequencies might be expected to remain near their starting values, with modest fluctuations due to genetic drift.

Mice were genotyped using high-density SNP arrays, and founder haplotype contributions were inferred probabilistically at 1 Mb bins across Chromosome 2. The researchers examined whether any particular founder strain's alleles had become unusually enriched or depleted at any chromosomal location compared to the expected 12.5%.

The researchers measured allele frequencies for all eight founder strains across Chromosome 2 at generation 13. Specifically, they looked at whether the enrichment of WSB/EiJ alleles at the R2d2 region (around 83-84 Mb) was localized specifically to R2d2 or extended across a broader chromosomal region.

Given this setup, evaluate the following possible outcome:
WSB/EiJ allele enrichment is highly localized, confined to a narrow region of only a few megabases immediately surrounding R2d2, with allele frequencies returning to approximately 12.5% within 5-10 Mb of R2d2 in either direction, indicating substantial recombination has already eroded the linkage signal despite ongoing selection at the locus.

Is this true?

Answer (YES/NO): NO